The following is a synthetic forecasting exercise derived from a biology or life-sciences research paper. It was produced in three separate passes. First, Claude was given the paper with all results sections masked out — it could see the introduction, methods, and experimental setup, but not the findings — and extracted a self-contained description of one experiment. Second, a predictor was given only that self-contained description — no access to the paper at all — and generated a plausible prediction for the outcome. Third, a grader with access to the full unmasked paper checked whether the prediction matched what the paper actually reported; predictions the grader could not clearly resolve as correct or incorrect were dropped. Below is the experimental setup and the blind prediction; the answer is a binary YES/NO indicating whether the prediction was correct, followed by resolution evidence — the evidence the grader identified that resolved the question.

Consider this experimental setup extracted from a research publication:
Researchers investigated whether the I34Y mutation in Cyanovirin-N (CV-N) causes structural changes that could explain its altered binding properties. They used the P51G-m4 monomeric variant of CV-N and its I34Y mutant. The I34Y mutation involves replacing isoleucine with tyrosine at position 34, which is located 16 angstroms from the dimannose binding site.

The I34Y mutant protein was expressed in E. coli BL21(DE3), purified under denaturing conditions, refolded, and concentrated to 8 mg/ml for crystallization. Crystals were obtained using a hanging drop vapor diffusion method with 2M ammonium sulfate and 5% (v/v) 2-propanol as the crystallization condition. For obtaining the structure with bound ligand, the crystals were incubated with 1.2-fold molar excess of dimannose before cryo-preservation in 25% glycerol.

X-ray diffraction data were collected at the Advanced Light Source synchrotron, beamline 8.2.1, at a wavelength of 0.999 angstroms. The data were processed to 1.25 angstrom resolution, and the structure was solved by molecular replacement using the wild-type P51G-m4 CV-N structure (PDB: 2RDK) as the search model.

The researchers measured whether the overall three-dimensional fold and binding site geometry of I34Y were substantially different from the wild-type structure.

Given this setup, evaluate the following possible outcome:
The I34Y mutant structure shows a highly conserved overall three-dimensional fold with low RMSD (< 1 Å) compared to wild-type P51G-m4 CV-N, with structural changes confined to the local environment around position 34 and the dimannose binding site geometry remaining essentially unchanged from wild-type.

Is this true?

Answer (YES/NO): YES